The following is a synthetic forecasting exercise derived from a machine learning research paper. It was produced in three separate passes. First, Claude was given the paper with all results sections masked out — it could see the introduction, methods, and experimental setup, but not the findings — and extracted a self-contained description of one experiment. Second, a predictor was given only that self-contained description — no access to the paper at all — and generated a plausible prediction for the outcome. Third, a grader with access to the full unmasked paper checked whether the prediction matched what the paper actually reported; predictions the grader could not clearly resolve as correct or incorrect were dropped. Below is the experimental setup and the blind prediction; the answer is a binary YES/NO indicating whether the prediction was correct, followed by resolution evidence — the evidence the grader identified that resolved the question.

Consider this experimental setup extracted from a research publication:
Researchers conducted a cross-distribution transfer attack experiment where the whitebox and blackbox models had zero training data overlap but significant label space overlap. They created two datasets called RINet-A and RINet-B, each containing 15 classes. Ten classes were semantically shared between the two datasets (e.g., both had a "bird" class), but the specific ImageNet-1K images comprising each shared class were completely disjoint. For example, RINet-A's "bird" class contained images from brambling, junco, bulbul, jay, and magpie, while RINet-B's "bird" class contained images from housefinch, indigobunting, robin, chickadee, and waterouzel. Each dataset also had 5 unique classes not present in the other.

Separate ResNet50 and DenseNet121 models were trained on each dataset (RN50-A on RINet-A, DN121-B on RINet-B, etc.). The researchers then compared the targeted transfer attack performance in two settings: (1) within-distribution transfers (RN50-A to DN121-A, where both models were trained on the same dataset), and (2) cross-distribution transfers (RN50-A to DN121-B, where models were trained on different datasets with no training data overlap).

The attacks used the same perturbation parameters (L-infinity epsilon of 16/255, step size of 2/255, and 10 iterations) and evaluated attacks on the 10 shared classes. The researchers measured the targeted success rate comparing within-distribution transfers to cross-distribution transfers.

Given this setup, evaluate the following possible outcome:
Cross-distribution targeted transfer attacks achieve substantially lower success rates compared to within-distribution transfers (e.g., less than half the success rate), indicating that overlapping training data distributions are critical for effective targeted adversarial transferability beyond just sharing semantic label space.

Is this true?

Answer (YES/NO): NO